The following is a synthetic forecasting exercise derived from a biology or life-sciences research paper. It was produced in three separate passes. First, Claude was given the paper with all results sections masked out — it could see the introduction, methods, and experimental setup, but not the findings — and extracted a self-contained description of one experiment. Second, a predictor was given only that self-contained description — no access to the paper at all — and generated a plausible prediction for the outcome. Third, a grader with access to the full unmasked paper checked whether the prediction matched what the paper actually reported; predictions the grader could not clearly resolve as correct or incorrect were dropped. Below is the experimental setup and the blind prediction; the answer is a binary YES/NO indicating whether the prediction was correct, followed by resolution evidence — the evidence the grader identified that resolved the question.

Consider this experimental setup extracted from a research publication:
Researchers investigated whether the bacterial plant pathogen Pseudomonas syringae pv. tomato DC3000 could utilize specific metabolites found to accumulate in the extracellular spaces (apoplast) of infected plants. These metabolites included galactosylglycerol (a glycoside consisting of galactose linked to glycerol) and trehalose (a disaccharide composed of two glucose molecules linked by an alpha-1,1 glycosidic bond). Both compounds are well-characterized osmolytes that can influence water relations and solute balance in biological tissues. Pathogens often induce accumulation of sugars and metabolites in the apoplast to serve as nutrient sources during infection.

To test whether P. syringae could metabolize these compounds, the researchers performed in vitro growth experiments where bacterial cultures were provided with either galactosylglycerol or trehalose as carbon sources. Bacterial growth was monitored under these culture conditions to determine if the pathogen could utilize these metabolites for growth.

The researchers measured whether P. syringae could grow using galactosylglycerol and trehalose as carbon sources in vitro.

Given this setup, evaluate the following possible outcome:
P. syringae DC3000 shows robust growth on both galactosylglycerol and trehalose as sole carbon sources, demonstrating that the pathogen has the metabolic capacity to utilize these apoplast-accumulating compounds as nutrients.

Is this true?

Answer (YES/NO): NO